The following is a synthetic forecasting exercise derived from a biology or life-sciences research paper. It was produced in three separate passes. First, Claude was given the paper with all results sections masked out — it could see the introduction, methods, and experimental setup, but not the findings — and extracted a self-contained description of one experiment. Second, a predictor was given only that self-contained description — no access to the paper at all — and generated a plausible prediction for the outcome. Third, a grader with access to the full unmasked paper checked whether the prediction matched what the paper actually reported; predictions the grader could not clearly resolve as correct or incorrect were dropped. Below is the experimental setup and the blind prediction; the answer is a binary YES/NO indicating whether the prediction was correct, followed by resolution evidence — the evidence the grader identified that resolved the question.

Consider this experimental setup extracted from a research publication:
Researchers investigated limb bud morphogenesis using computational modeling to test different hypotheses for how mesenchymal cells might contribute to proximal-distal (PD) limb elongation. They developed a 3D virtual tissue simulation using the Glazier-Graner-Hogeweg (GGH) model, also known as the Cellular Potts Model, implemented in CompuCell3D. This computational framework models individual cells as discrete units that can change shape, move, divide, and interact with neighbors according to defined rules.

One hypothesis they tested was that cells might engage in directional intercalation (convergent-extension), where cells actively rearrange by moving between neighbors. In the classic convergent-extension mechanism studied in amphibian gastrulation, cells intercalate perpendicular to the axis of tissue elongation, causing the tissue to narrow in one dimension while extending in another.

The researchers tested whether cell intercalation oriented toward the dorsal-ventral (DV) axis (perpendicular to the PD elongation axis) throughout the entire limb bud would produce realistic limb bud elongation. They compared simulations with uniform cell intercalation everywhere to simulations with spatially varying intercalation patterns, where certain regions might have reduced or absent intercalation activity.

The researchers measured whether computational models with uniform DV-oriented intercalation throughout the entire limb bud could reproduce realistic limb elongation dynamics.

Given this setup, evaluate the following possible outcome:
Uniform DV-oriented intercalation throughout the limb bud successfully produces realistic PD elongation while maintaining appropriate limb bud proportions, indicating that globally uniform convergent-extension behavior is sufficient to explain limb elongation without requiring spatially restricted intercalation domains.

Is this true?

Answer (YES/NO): NO